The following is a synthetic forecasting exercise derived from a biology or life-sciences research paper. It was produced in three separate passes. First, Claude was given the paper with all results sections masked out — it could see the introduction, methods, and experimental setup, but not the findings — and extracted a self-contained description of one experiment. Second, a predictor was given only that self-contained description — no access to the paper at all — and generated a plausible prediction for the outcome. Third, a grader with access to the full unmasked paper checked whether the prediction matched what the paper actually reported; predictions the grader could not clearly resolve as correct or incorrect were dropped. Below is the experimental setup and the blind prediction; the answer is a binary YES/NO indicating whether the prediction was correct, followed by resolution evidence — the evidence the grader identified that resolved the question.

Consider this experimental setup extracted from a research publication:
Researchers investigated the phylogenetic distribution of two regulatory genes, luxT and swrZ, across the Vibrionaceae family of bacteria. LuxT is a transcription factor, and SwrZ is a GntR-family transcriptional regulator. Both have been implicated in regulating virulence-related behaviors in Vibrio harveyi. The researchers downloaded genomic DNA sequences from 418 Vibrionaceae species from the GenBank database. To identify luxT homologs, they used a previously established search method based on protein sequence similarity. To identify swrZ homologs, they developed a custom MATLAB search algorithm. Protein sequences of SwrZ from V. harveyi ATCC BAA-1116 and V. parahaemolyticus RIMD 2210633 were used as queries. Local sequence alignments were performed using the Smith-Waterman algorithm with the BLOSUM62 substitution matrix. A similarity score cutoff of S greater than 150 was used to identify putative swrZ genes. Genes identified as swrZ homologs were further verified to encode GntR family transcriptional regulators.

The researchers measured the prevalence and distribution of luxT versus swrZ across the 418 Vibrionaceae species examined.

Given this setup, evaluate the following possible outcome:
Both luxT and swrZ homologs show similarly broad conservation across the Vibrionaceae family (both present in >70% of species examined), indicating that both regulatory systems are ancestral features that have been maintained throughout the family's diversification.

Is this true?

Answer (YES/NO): NO